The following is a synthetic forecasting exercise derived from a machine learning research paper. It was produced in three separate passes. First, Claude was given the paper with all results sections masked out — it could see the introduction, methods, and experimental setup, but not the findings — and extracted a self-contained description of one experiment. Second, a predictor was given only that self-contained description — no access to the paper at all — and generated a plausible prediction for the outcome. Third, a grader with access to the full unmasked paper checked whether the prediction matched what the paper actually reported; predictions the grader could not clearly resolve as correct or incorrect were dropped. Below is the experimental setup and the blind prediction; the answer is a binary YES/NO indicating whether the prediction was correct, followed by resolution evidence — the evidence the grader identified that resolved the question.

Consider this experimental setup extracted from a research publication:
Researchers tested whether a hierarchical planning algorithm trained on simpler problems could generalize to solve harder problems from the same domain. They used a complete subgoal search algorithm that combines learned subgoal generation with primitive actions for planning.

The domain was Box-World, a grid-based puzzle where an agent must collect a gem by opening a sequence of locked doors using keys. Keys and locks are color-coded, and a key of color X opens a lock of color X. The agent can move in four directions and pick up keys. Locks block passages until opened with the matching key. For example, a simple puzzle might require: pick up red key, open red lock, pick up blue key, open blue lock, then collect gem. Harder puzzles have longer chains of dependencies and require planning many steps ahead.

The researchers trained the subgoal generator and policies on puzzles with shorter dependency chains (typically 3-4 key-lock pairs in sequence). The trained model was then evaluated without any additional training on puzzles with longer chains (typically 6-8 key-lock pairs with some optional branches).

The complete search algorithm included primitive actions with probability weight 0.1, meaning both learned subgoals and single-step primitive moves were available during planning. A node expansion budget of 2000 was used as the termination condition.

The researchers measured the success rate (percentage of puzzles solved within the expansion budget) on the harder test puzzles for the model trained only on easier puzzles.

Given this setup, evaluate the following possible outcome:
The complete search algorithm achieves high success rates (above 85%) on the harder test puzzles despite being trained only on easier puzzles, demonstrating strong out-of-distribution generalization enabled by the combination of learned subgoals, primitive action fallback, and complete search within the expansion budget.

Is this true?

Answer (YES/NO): YES